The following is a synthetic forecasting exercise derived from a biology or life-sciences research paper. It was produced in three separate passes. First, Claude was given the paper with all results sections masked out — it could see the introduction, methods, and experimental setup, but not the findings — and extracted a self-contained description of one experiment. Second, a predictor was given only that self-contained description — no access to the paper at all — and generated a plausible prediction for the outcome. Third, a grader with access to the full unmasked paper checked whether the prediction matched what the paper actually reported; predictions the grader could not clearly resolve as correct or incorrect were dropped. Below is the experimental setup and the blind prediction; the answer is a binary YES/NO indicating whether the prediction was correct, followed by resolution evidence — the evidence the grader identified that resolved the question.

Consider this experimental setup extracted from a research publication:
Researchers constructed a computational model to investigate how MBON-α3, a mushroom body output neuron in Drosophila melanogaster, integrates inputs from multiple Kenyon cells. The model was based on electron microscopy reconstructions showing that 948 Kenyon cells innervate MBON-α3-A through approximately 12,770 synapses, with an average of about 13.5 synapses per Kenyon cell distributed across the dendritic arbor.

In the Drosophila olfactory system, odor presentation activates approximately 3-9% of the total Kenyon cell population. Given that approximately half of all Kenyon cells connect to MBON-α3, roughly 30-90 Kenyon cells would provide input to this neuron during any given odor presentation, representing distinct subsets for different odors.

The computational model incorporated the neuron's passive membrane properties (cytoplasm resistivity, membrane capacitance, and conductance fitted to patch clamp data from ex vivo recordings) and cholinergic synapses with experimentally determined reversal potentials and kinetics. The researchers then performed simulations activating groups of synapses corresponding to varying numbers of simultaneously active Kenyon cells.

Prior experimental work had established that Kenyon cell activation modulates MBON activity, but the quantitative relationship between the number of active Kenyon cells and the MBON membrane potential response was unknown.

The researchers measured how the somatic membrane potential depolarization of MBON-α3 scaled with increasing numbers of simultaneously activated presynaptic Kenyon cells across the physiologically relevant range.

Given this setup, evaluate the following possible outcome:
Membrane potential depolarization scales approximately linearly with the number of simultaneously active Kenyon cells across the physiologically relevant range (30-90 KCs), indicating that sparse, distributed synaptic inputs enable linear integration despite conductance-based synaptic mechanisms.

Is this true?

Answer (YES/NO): YES